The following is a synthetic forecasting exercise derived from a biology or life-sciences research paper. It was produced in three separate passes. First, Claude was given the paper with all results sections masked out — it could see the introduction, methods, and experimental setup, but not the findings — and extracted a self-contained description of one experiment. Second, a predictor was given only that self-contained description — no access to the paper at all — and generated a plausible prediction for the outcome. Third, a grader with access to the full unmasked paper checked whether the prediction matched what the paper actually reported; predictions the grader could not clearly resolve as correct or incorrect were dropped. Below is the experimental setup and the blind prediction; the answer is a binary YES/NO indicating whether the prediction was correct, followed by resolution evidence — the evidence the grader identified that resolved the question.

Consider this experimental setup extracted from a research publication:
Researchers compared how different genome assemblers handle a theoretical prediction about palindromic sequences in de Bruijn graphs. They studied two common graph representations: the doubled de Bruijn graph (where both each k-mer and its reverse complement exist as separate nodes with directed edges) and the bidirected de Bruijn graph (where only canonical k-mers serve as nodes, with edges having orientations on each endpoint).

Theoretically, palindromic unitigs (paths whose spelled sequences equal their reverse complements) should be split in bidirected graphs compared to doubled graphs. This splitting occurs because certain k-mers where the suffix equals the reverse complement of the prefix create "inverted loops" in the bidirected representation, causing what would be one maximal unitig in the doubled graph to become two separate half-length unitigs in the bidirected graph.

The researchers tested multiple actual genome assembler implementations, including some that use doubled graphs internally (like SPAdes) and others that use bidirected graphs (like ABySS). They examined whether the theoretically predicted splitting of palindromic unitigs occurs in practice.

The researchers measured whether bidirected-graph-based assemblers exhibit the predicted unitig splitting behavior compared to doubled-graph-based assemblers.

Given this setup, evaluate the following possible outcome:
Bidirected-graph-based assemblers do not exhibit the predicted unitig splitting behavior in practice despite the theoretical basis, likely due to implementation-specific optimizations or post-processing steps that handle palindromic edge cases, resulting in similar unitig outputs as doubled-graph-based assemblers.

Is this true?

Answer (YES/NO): NO